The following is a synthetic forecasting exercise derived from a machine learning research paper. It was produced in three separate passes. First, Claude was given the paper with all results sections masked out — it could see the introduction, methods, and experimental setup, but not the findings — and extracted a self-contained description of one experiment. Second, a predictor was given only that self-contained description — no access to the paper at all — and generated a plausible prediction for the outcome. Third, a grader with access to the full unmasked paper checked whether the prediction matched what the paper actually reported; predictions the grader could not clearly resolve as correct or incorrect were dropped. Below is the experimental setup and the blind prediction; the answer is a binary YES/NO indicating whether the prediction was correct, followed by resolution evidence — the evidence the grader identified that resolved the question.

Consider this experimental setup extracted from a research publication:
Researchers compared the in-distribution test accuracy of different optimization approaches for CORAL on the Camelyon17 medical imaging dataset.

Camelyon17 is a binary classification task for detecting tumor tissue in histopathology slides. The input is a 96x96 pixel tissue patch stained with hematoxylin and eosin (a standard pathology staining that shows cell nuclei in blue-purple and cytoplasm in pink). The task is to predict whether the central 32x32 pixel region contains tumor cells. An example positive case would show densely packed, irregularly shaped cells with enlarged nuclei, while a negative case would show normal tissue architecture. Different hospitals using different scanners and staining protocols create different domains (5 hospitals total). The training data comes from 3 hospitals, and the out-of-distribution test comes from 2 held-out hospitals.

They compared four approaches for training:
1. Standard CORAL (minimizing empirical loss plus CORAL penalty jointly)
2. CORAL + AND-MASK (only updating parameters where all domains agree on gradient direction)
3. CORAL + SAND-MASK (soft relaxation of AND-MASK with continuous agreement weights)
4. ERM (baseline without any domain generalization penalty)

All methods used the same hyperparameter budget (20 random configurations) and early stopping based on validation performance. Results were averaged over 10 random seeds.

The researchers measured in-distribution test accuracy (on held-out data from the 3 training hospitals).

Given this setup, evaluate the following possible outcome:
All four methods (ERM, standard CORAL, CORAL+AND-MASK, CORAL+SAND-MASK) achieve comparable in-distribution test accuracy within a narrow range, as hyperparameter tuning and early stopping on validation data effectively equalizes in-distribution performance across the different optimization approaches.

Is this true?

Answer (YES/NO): NO